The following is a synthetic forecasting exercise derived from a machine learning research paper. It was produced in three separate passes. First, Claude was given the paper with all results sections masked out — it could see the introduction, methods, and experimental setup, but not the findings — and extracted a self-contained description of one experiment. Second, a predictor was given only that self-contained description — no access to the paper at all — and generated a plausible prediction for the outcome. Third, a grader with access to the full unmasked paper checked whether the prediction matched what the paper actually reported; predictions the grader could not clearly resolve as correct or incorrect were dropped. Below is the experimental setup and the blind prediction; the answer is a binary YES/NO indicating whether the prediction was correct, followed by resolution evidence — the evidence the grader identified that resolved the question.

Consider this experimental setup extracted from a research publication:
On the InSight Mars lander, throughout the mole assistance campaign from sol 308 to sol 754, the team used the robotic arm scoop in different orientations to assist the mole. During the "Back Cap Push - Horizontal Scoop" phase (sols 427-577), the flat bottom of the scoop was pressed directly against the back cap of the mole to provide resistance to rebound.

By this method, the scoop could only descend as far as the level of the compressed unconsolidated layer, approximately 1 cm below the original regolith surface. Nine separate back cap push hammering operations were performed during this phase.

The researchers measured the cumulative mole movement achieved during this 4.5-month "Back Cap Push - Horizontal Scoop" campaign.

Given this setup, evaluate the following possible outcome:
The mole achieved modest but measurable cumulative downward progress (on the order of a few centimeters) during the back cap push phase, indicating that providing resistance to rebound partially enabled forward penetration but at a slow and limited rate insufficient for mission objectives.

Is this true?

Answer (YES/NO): YES